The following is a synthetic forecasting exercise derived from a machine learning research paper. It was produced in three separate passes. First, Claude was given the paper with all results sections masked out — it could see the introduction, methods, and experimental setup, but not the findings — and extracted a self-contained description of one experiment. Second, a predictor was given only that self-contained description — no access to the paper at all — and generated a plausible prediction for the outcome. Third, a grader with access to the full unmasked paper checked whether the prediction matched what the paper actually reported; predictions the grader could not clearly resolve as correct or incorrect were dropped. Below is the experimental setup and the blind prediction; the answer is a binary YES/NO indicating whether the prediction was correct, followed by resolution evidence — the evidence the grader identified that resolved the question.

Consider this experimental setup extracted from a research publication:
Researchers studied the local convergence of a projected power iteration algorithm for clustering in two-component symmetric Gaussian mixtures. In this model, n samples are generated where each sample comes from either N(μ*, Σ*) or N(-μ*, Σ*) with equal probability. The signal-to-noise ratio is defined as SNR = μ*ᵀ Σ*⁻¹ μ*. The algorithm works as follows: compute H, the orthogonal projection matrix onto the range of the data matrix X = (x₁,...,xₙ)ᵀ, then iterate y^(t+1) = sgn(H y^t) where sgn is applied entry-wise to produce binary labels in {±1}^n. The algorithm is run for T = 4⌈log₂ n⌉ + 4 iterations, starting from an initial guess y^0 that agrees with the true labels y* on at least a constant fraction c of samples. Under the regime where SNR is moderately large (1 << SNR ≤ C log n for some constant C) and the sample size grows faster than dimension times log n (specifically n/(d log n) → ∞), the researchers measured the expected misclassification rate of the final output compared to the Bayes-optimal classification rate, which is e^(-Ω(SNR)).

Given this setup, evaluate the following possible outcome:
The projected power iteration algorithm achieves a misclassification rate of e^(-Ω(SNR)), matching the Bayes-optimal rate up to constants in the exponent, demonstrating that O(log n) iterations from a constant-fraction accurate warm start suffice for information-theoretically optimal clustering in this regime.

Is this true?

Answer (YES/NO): YES